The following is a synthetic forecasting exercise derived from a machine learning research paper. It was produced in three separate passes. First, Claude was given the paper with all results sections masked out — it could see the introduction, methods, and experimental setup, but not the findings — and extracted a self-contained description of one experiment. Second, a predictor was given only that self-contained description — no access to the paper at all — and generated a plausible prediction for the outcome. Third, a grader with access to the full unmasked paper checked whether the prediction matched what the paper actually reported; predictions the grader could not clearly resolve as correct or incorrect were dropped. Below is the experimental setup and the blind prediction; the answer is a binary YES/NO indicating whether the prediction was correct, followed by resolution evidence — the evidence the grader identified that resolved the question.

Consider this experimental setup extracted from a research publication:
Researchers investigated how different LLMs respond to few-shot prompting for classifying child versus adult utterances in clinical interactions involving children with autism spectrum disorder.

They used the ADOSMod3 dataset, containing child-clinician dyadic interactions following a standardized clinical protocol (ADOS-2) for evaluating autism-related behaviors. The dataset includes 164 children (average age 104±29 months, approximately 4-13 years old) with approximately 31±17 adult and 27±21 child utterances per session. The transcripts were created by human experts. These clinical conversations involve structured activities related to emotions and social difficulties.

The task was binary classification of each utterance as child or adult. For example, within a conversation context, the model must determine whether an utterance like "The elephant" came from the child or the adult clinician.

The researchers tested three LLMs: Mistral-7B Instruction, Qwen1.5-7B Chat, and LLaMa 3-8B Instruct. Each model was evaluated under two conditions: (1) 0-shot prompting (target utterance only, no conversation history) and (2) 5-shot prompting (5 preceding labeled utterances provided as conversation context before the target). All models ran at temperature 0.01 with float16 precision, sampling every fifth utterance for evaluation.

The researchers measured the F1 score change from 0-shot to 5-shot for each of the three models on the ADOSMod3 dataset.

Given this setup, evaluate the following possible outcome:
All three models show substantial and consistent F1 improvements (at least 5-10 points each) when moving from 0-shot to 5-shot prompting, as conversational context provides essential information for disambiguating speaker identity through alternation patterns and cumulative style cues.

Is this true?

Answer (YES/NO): NO